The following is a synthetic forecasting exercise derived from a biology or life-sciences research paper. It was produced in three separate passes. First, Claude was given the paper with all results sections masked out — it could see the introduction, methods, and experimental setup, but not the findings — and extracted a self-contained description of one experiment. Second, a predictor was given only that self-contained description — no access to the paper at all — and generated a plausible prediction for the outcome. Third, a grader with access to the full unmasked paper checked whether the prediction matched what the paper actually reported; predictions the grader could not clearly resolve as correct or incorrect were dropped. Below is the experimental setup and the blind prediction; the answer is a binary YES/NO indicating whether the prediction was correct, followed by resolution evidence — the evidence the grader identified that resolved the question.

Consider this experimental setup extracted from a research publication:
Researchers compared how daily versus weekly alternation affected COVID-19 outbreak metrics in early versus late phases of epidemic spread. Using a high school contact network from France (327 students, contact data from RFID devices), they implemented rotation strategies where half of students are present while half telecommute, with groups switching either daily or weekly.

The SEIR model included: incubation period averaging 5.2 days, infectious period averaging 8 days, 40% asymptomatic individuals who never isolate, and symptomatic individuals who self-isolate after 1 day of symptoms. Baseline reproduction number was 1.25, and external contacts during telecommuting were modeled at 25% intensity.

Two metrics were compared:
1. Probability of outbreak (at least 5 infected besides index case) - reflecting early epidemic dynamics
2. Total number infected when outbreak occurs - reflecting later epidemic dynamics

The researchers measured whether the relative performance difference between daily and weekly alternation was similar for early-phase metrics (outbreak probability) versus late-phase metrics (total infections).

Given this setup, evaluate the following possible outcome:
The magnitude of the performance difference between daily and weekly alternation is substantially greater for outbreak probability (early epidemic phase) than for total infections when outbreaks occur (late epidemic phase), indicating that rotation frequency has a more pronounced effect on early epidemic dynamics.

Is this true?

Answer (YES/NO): NO